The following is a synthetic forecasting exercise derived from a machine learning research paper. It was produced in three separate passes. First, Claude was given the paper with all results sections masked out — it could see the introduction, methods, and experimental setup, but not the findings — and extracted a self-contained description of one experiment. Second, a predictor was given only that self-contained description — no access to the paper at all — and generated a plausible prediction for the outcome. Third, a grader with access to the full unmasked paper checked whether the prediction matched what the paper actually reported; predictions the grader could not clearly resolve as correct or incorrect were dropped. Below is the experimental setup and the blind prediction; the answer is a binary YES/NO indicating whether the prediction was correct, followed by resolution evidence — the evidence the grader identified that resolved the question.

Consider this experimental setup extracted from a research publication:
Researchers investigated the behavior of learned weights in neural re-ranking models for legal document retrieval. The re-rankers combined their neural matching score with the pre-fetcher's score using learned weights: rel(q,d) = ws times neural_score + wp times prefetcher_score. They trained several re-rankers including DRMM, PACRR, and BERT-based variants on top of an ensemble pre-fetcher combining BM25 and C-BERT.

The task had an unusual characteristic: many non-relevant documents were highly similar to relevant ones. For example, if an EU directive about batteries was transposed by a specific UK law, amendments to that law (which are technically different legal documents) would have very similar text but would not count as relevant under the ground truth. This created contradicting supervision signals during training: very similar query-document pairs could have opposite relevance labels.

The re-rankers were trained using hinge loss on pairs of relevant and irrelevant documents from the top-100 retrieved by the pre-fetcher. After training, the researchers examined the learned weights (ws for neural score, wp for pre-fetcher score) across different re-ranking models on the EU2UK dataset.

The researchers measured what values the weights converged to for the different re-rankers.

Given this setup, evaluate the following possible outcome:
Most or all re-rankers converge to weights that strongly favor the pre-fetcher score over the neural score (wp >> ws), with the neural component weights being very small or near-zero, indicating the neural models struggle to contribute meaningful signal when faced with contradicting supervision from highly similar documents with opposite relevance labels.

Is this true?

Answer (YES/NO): NO